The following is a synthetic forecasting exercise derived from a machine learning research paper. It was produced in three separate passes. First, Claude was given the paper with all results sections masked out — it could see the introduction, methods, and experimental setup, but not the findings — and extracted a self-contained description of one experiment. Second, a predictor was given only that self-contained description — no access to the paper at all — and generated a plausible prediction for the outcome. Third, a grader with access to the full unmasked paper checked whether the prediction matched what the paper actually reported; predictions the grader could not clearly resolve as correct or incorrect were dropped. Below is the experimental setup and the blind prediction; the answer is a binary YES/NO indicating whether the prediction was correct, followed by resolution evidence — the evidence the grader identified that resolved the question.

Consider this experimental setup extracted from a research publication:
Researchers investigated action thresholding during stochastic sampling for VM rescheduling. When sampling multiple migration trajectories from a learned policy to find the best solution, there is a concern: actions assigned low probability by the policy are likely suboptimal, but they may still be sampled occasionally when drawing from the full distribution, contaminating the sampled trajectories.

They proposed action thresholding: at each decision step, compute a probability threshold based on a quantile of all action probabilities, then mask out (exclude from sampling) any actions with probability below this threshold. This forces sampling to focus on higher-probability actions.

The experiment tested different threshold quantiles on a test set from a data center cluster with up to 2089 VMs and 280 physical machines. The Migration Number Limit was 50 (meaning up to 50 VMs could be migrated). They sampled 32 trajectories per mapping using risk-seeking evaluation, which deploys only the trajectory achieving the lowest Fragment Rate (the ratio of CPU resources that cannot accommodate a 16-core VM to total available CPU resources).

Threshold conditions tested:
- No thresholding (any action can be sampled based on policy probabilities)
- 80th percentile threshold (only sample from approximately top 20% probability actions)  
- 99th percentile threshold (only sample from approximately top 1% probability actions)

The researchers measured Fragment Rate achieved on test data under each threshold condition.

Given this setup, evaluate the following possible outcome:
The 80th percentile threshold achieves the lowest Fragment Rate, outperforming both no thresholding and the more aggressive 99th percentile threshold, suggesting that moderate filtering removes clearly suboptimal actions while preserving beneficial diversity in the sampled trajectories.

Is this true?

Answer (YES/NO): NO